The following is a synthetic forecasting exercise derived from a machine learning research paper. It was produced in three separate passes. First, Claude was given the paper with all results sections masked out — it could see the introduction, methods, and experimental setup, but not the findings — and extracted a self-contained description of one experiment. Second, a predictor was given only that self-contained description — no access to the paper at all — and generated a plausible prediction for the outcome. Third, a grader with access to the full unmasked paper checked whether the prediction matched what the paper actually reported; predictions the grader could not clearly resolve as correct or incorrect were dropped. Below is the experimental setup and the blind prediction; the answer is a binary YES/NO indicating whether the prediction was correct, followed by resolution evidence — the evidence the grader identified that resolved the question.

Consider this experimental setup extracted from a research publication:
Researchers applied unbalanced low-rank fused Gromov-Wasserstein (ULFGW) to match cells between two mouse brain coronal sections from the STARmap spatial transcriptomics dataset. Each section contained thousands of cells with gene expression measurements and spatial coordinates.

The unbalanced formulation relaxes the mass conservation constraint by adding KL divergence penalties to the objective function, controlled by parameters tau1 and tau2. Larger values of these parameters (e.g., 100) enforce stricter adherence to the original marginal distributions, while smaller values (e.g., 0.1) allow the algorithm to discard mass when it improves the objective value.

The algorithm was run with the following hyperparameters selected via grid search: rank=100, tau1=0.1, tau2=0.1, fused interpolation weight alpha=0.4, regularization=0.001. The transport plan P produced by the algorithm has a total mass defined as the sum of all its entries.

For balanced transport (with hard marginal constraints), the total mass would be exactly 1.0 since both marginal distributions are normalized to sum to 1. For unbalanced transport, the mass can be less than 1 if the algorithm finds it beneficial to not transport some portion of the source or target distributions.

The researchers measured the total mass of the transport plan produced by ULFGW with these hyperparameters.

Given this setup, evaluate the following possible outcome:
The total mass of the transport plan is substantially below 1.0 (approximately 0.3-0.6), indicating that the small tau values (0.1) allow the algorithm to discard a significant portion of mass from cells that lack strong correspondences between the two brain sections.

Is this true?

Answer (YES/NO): YES